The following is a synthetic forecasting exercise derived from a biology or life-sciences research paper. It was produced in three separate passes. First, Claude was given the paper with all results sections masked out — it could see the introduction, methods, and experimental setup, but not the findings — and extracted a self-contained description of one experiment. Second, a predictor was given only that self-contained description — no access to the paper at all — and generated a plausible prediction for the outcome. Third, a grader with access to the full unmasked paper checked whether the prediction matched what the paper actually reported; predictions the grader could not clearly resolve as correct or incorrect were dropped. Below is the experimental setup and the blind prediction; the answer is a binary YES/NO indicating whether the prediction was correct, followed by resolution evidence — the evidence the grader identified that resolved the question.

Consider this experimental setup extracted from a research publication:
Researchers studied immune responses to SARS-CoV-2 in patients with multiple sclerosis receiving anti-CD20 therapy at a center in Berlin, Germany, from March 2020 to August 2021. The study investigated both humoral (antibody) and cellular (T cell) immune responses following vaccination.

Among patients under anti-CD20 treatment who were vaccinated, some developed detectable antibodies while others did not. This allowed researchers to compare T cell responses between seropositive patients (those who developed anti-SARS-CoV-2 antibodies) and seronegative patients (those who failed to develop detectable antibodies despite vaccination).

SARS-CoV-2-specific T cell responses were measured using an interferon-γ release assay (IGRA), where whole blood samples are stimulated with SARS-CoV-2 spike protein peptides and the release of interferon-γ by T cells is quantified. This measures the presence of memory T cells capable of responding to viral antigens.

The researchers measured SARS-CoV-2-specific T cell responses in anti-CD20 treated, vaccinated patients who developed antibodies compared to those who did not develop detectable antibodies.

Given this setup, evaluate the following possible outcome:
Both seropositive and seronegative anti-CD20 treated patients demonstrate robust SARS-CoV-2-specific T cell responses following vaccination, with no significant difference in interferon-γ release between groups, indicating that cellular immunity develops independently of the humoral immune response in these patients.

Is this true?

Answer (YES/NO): YES